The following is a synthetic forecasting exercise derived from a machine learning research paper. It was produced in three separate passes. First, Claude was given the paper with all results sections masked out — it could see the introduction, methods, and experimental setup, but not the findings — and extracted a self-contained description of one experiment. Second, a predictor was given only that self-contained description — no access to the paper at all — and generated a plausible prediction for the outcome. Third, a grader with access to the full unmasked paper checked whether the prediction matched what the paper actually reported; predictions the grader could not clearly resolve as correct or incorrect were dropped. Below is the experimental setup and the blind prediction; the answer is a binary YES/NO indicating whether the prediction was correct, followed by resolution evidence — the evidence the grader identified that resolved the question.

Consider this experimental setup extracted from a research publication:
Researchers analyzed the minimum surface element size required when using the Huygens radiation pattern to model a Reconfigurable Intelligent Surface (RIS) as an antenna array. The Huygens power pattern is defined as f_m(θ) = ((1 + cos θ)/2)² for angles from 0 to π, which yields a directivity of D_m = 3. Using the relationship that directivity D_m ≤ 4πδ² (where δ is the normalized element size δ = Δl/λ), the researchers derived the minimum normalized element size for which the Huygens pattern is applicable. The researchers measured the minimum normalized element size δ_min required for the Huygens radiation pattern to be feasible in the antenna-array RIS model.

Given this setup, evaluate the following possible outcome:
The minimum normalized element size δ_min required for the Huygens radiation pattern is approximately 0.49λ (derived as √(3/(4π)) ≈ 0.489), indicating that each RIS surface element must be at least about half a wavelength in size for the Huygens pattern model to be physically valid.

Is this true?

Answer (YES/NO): YES